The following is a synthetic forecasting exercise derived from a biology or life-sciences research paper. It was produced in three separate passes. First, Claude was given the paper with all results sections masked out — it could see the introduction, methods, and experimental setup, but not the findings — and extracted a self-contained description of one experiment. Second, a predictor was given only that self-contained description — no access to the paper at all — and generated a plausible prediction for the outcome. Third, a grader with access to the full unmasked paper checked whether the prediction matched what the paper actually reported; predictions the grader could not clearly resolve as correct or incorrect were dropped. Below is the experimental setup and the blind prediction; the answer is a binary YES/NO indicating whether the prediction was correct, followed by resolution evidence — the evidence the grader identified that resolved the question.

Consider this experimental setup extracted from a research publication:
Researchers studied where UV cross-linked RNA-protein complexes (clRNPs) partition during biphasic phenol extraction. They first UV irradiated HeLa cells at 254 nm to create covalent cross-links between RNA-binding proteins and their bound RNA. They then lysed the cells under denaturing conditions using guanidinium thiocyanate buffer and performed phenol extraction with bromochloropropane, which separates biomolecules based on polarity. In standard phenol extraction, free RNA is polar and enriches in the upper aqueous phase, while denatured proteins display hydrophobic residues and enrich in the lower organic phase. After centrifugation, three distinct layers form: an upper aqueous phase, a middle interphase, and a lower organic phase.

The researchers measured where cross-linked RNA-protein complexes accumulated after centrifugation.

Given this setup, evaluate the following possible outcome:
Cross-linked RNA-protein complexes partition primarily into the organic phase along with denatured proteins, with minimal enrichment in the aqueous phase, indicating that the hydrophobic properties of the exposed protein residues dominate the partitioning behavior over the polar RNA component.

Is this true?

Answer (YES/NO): NO